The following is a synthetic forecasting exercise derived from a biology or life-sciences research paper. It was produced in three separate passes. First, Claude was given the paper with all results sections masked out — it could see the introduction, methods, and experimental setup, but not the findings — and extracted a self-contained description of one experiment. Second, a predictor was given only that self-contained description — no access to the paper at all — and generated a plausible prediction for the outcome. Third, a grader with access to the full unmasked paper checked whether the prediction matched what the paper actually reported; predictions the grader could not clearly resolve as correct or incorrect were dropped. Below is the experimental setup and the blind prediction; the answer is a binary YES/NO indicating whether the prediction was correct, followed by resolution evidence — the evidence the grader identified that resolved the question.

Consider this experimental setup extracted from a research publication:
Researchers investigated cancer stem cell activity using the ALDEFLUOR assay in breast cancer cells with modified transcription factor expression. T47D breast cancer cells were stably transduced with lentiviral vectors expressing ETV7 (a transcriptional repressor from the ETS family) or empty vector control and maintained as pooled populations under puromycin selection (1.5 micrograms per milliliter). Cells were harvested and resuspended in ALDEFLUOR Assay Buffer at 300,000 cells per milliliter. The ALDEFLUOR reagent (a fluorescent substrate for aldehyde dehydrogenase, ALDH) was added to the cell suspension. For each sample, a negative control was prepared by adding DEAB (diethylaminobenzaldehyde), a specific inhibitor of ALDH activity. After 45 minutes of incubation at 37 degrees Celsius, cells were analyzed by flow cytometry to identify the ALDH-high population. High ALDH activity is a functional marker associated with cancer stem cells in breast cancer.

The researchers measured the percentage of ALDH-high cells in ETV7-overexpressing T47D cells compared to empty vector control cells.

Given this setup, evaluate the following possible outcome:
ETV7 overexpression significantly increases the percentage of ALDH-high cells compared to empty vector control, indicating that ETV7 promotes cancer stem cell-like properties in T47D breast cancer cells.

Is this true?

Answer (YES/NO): NO